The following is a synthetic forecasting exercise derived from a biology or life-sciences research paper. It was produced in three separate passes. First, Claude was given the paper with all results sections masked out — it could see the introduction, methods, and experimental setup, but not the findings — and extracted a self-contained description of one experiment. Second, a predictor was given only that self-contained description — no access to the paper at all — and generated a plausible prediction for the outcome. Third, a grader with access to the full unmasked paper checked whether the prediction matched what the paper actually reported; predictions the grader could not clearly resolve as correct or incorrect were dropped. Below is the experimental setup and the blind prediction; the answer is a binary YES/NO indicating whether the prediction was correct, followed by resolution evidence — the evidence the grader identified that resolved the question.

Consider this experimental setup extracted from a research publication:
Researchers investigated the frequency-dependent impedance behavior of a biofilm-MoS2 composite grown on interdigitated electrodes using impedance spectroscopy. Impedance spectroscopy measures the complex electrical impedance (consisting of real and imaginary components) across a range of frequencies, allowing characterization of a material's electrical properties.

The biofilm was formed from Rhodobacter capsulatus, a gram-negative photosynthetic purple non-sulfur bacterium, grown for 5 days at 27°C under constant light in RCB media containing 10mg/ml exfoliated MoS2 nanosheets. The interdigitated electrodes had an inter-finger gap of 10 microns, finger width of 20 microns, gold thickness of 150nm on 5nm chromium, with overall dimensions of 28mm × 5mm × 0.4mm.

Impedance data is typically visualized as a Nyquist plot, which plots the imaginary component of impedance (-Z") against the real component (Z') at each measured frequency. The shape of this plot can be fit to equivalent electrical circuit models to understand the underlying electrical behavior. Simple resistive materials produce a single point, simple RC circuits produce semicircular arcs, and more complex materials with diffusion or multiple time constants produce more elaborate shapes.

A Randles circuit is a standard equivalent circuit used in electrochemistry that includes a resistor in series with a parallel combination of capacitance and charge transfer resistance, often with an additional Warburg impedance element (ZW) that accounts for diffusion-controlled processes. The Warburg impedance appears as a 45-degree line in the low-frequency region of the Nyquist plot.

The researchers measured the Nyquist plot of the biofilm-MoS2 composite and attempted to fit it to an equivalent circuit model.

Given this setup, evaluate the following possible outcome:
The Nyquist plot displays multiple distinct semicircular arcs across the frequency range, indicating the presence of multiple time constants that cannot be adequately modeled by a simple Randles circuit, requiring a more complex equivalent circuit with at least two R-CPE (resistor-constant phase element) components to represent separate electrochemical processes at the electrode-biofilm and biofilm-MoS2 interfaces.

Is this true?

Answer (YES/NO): NO